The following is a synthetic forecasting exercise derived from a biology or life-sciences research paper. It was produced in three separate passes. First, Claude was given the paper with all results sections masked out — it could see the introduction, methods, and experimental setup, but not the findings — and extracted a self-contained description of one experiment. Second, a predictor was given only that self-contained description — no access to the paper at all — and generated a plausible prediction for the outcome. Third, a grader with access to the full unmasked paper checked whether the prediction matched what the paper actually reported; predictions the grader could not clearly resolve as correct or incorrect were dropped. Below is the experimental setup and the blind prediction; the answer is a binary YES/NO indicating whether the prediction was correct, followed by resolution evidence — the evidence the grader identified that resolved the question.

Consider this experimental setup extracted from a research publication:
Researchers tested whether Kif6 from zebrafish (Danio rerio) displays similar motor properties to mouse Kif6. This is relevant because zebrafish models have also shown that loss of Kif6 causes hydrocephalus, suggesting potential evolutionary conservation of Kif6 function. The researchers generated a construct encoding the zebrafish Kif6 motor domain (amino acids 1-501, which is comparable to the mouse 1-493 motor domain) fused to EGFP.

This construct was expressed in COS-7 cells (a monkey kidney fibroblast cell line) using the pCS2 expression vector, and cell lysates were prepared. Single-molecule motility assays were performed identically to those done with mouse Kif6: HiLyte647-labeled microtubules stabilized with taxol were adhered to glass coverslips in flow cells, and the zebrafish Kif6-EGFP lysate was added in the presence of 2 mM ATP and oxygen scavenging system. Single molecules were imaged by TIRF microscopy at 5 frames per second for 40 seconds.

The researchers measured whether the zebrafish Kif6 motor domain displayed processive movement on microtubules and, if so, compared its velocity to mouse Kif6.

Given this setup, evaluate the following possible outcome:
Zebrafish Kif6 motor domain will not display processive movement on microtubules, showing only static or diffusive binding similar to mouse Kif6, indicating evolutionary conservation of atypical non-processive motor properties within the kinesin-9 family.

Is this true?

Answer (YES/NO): NO